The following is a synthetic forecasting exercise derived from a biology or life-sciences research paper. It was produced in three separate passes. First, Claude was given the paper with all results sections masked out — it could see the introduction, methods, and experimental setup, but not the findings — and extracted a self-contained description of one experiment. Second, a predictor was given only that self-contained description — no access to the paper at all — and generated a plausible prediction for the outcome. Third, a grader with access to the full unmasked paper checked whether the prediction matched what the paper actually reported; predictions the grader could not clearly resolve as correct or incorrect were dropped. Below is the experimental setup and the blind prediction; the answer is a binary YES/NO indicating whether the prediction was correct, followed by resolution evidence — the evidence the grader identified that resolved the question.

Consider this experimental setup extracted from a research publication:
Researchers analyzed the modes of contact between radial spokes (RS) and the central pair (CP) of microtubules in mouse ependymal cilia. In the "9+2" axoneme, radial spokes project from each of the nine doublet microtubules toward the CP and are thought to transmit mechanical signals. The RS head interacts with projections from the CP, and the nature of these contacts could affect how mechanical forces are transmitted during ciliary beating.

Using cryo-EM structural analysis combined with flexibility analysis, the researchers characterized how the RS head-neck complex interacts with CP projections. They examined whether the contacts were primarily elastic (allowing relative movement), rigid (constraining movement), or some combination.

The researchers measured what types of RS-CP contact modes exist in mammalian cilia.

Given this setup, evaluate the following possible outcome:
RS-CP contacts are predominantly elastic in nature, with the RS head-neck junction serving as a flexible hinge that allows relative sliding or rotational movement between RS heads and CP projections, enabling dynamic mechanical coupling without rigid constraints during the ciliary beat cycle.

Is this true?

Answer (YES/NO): NO